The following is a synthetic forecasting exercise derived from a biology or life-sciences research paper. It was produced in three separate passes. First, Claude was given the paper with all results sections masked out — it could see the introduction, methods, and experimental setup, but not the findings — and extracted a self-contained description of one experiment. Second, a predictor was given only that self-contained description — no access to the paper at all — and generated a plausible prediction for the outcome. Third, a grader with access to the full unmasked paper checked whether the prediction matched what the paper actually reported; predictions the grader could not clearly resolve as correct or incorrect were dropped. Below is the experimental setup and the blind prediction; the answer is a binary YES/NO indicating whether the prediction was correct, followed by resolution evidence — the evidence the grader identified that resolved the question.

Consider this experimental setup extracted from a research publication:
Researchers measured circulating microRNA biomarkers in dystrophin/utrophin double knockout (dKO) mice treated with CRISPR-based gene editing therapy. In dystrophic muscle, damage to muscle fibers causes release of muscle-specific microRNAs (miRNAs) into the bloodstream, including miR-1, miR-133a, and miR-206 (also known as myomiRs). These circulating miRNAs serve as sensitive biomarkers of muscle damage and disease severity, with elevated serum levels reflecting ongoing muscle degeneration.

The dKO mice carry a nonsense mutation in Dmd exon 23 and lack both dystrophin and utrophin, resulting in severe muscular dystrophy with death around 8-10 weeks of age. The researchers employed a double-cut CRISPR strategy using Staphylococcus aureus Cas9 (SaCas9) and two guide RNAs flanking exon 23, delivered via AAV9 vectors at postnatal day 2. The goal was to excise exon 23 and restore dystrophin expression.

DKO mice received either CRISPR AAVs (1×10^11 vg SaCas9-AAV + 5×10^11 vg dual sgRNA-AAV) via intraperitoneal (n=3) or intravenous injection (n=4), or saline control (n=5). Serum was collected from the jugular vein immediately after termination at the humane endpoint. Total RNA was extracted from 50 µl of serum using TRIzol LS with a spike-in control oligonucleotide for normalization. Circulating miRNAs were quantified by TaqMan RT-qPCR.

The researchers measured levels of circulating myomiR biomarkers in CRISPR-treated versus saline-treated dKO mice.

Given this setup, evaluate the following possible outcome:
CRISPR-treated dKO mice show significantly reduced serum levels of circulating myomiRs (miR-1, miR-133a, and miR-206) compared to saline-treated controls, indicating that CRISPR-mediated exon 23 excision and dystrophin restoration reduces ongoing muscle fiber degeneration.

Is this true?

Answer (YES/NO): NO